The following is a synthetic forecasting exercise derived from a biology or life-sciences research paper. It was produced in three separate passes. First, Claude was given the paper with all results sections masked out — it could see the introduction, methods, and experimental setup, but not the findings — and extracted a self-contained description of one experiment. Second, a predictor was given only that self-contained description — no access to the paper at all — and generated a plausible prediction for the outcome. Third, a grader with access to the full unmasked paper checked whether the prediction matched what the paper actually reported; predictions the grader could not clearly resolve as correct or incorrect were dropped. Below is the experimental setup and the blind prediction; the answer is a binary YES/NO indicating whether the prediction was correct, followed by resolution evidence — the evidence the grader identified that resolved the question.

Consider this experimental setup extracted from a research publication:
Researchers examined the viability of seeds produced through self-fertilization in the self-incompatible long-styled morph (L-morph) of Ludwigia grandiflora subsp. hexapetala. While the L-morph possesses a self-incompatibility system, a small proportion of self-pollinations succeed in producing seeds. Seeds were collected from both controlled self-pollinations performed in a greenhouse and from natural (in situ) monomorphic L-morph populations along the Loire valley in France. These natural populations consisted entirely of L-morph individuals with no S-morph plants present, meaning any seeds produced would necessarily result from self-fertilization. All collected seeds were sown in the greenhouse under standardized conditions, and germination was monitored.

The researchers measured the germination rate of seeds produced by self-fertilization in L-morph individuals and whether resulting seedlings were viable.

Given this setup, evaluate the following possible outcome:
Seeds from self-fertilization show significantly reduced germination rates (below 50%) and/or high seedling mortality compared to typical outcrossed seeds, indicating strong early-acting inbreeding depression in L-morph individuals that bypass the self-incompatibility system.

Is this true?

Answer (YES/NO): NO